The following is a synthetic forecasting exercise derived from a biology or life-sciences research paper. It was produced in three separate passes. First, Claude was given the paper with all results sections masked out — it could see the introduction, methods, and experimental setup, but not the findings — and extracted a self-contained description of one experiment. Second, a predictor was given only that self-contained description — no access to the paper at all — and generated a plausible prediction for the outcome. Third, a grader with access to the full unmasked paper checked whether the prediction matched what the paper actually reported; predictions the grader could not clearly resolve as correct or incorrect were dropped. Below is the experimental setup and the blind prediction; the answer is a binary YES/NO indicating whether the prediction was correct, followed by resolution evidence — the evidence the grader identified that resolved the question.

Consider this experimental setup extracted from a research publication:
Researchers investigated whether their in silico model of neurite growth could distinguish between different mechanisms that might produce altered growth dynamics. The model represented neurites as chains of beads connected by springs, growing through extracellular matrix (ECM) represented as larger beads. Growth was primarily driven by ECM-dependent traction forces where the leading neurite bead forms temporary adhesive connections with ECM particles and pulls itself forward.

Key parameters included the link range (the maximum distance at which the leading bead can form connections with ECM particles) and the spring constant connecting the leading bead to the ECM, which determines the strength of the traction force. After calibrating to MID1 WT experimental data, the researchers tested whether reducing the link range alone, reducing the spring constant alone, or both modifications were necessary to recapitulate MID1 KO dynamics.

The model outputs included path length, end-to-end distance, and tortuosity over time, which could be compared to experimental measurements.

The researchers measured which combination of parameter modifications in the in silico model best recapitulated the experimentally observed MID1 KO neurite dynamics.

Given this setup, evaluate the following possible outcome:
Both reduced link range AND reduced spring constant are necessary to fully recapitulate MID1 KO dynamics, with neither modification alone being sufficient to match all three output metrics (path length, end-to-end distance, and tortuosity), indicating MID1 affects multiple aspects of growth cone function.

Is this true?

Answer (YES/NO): NO